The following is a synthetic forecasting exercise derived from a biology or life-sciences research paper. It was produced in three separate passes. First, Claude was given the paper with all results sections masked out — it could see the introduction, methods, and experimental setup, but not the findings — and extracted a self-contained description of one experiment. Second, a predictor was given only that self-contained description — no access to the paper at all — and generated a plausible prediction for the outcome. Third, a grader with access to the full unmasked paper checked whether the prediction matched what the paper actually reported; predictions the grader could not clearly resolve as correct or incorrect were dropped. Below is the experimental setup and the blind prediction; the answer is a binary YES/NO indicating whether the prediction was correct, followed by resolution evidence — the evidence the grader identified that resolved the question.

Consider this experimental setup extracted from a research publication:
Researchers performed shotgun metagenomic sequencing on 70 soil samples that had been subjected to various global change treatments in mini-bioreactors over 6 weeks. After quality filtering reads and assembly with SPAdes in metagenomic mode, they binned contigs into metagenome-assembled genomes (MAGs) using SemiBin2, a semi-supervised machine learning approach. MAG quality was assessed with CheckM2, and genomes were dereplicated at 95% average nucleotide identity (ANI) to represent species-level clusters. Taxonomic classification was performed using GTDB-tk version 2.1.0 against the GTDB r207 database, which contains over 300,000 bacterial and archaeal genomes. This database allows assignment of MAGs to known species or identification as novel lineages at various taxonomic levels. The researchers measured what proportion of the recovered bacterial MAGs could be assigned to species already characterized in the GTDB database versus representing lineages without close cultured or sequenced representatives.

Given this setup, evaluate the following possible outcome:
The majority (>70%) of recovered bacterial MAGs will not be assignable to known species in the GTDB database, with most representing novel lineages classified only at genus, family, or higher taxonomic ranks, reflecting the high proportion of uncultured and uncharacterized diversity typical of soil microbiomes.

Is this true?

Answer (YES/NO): YES